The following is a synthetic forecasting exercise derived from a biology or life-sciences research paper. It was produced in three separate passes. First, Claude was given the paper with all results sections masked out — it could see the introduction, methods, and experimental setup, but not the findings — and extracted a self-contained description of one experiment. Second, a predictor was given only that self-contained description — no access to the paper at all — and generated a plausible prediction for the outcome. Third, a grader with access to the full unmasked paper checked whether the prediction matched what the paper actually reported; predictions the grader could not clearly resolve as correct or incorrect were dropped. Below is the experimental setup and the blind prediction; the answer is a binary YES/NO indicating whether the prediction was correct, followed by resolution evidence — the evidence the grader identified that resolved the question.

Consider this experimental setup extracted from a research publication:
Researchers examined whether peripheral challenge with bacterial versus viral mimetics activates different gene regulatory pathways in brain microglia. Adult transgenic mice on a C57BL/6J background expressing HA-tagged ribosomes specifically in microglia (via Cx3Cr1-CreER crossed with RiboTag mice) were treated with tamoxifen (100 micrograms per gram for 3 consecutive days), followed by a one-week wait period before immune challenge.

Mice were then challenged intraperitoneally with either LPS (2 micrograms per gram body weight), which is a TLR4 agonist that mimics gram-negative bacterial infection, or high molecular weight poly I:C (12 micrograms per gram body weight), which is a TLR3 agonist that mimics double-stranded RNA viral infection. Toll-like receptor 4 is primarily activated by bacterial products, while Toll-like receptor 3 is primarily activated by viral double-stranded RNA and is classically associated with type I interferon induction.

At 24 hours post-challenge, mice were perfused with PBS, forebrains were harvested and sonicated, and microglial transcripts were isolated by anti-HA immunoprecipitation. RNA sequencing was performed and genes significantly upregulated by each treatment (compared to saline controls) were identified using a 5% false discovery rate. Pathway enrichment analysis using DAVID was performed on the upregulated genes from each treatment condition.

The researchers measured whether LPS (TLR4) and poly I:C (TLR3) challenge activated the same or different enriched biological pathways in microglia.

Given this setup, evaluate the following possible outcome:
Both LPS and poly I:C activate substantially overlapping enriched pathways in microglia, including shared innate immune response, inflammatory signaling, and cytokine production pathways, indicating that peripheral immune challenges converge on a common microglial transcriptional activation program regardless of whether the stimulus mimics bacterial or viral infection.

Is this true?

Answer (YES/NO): YES